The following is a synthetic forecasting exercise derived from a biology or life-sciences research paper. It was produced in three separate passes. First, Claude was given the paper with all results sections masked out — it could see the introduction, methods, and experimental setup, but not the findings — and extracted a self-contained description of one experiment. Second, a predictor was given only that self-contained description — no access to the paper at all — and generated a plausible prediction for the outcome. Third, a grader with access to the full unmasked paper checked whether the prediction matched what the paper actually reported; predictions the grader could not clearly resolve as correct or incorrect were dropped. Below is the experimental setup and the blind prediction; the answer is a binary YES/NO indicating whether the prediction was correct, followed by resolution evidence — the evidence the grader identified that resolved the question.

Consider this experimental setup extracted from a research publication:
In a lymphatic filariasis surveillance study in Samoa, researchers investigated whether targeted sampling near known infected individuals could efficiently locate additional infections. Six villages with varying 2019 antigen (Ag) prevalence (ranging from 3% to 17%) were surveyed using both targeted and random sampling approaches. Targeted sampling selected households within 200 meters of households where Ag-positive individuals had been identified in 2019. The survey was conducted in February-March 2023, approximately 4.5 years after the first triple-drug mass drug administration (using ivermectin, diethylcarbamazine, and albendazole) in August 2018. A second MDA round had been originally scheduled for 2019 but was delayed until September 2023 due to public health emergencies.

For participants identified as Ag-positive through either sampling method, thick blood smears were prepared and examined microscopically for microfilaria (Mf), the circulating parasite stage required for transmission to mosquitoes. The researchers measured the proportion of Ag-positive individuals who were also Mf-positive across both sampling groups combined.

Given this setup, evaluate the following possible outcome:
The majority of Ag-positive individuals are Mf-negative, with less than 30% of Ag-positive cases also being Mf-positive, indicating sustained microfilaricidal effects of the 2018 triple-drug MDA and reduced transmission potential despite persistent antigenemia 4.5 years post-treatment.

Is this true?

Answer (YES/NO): NO